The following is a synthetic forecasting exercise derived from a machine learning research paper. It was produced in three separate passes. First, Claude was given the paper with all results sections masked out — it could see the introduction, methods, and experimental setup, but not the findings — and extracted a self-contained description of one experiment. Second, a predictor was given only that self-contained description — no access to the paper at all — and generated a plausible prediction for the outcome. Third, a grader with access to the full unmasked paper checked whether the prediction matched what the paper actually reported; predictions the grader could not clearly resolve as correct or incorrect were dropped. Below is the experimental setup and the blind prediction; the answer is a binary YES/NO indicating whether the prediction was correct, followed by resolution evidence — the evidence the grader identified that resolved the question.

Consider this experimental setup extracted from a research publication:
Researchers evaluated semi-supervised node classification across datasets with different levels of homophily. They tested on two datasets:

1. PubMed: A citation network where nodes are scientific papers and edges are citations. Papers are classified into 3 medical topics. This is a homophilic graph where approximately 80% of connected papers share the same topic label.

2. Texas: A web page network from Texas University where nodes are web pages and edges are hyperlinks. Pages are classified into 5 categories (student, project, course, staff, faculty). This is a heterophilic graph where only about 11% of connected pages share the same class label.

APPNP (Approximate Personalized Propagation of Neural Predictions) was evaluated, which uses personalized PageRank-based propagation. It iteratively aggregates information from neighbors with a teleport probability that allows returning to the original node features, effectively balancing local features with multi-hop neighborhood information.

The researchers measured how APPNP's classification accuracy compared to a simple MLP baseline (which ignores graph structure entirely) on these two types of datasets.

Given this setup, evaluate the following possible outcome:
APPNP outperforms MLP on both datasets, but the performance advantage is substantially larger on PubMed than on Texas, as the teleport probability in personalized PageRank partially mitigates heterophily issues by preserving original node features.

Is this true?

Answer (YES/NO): YES